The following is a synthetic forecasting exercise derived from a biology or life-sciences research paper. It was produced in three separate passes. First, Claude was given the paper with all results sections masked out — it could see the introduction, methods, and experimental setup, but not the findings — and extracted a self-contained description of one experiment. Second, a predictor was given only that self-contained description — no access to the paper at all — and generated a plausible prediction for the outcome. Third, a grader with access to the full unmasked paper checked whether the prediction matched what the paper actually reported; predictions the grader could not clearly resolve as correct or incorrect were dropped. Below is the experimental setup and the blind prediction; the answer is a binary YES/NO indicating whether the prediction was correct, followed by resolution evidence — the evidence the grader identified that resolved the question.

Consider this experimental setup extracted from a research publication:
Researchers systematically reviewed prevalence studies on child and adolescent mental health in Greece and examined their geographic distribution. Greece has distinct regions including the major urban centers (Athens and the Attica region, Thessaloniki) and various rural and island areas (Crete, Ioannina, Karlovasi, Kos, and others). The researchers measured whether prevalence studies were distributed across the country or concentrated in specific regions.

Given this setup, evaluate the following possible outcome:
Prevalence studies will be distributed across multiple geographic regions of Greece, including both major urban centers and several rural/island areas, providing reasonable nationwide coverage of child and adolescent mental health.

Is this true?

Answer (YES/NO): NO